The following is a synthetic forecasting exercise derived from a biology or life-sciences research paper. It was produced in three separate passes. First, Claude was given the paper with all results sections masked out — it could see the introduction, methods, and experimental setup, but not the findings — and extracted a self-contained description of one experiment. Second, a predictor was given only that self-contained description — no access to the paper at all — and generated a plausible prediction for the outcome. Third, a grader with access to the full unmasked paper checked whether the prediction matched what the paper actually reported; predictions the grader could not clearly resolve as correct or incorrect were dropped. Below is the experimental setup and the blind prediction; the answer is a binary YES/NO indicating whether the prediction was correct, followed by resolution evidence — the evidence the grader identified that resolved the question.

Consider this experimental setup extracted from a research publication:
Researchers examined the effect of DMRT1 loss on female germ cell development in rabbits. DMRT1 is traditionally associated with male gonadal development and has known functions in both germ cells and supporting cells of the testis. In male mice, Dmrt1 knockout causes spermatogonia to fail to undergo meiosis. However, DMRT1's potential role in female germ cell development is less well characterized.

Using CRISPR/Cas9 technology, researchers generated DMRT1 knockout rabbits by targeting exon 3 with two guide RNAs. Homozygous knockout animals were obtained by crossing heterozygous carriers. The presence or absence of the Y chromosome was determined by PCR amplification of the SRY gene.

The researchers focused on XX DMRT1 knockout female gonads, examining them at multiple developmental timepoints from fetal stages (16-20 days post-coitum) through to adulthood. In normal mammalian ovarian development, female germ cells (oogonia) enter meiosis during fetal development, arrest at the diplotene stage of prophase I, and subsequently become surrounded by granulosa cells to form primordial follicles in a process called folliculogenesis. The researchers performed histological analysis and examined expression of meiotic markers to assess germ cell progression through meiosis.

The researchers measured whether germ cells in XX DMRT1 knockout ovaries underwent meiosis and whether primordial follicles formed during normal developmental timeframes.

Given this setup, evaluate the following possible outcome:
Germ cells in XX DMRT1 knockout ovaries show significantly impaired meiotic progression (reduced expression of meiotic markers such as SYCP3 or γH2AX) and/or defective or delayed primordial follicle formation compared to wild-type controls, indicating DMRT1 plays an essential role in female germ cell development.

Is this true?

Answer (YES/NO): YES